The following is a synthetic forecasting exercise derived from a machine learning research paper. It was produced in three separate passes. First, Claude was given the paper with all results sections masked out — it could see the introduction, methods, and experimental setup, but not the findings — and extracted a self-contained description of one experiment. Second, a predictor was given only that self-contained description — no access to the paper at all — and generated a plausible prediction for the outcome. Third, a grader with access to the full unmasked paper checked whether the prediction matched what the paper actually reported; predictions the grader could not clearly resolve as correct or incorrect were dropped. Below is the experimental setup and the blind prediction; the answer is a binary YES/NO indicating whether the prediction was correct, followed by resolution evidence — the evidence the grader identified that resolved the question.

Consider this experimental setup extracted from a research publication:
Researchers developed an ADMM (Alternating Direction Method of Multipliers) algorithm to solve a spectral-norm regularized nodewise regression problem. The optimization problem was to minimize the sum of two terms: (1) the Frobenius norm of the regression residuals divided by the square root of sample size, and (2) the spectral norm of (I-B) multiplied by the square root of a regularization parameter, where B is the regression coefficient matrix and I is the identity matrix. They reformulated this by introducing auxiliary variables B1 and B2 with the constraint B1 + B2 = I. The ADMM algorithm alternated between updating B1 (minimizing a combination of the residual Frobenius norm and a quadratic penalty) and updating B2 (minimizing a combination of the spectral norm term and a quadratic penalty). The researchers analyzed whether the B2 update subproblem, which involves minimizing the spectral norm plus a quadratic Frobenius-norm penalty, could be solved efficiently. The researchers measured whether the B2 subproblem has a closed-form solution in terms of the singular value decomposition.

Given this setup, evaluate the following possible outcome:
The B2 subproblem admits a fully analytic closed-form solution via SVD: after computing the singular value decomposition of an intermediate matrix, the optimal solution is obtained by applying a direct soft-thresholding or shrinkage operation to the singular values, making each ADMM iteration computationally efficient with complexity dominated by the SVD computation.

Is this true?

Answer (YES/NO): NO